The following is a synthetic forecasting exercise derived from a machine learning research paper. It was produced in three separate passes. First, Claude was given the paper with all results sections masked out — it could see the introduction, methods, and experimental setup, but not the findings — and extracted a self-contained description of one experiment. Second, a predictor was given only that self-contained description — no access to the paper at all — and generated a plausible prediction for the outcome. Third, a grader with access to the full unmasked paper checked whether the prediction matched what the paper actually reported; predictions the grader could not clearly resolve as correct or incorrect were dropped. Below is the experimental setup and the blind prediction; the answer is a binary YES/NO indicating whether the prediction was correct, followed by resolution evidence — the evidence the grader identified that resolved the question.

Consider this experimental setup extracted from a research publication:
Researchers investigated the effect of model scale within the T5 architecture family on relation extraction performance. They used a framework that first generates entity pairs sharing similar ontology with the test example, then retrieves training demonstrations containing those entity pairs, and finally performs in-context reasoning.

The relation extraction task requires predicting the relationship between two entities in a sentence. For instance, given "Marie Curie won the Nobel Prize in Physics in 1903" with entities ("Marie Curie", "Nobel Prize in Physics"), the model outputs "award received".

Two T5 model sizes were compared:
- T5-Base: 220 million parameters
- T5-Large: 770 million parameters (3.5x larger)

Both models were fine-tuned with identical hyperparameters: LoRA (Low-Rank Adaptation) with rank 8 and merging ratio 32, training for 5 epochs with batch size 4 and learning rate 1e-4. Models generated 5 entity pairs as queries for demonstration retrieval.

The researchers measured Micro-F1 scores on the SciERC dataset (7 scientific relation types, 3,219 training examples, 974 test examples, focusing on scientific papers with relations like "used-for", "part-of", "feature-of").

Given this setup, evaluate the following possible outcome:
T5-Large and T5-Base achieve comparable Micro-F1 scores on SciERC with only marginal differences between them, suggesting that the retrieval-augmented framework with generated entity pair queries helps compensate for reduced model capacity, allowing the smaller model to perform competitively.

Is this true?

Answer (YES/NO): NO